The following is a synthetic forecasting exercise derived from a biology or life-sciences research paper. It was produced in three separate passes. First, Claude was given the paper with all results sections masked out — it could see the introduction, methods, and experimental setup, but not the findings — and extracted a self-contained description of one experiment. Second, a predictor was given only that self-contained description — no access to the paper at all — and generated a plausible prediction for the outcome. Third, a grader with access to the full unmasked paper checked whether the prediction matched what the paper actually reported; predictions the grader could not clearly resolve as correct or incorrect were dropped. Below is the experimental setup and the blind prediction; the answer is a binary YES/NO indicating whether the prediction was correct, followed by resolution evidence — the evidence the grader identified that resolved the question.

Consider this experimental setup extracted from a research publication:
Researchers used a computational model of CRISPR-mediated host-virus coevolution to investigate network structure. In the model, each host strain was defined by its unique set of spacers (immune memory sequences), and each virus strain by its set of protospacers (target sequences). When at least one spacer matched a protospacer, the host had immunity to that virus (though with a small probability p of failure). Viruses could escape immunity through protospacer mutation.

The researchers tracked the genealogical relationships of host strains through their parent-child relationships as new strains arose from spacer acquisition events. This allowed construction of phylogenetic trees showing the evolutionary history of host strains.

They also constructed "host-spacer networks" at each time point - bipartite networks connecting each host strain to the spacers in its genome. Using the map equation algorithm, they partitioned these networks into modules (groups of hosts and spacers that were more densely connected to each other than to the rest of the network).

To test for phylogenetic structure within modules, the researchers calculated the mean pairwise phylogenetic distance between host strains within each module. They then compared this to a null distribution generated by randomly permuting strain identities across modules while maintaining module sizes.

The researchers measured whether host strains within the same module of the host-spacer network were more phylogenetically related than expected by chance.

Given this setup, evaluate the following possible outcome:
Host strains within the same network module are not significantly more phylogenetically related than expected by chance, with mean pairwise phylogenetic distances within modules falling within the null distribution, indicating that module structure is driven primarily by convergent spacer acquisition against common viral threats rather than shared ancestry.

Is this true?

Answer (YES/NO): YES